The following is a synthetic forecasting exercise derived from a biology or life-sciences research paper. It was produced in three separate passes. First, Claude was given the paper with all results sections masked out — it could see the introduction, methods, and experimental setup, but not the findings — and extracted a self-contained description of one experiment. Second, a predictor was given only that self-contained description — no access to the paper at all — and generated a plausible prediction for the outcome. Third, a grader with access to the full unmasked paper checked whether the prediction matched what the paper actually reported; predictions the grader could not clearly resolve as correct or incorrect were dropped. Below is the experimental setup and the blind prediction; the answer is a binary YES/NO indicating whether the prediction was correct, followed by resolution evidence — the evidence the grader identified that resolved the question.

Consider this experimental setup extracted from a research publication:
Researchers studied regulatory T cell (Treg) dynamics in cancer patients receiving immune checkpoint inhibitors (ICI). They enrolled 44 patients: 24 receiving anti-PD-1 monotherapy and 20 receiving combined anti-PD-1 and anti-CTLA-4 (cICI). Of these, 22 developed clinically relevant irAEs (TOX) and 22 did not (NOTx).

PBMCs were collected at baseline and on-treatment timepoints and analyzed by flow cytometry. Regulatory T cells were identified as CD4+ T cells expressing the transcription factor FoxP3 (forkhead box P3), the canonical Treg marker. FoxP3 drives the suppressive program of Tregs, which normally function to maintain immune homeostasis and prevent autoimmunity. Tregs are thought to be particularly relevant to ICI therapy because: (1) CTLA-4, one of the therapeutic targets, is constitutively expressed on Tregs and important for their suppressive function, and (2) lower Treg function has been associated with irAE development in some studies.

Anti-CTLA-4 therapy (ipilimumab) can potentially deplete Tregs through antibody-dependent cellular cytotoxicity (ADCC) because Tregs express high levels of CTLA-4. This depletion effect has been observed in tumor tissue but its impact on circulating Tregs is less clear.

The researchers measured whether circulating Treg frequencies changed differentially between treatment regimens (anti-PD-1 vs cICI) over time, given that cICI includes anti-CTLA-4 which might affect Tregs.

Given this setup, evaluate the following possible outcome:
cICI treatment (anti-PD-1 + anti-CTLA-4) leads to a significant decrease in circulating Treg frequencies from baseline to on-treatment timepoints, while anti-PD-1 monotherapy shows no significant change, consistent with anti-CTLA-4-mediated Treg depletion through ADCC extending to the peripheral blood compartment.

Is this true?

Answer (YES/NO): NO